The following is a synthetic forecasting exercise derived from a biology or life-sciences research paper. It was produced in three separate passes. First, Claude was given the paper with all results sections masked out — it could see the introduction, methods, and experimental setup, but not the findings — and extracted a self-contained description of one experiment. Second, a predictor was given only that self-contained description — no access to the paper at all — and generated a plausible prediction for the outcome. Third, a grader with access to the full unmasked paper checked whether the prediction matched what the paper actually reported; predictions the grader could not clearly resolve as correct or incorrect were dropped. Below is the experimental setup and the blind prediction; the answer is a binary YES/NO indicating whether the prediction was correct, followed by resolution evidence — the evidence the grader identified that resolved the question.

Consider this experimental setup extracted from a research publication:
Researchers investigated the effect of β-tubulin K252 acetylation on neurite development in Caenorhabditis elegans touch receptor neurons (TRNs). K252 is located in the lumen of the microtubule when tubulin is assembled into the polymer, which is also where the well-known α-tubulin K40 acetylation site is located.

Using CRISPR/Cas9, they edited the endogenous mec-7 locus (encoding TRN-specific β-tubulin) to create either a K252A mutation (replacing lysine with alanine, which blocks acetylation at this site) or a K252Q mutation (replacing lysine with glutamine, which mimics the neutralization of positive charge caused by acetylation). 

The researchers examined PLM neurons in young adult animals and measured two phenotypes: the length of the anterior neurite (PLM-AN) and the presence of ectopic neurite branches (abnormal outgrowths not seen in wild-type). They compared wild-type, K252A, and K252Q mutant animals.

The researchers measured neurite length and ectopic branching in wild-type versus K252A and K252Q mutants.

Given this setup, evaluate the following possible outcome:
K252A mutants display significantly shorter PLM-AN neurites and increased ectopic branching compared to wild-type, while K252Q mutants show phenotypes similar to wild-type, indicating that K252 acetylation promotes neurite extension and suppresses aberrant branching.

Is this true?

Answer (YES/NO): NO